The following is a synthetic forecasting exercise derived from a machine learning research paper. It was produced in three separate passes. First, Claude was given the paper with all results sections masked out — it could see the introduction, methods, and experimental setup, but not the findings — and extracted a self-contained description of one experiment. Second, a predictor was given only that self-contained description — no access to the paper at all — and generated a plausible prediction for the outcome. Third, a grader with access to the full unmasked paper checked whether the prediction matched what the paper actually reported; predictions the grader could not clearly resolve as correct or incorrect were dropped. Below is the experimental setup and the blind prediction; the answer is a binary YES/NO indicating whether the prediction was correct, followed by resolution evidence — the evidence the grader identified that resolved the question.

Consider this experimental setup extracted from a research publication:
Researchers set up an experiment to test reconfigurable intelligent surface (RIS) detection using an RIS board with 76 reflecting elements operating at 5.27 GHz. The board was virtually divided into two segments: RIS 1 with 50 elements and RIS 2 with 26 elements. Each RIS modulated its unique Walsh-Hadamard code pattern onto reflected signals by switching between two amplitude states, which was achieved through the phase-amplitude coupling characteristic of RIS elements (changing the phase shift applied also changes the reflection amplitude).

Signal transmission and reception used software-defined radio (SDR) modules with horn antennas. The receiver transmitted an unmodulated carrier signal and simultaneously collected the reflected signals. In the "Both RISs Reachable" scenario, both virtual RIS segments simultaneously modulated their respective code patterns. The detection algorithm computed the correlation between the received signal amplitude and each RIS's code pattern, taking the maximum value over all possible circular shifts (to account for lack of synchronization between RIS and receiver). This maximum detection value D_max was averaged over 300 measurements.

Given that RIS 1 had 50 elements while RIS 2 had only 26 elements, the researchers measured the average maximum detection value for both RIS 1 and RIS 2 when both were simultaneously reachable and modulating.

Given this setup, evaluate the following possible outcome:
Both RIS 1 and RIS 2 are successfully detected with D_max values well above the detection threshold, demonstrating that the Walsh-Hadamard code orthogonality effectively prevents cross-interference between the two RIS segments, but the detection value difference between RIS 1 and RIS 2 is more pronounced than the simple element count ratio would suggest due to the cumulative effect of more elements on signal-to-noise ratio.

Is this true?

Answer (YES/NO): NO